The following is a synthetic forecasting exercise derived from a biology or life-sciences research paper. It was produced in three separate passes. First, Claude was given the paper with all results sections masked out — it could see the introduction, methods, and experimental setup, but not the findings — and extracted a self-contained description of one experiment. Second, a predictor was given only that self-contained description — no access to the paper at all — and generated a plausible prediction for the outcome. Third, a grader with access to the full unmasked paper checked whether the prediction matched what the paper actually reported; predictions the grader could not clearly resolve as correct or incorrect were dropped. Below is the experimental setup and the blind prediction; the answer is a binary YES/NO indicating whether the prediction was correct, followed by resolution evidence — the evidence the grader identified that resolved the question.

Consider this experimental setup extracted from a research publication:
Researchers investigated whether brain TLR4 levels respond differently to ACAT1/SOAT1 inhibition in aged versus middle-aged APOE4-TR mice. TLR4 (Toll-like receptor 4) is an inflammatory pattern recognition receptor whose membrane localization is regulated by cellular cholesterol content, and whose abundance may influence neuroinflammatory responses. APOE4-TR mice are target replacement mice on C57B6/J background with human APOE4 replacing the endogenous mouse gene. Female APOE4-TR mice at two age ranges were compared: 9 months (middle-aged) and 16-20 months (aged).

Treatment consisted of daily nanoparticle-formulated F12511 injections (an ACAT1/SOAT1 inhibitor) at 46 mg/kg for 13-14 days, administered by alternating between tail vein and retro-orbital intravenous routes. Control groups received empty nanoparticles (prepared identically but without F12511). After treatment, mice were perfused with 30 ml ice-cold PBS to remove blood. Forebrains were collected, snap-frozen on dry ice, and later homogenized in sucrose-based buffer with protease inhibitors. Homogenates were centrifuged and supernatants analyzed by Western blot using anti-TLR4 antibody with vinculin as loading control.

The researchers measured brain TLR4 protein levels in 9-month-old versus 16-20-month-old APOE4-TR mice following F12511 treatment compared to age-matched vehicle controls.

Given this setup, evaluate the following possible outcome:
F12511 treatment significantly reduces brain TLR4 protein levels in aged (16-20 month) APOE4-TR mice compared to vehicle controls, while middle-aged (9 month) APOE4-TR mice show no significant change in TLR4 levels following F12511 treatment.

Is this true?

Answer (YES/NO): NO